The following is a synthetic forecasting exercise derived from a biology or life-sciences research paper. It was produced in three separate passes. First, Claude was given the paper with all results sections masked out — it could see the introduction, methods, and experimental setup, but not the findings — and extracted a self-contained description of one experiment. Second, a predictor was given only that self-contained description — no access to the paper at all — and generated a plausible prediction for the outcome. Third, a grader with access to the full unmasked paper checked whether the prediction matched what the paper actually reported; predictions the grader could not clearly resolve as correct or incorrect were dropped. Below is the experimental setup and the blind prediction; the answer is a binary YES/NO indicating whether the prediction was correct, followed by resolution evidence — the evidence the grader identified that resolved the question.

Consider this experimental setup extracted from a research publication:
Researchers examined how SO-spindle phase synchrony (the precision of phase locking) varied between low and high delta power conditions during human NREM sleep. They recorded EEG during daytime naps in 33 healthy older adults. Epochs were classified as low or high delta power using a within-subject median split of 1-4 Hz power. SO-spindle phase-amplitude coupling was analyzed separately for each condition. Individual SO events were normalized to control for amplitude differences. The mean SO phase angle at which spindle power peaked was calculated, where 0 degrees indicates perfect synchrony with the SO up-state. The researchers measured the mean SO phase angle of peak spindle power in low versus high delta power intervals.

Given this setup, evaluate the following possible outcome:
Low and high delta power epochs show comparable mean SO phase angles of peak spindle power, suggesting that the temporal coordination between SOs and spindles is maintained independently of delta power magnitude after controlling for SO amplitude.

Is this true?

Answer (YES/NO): NO